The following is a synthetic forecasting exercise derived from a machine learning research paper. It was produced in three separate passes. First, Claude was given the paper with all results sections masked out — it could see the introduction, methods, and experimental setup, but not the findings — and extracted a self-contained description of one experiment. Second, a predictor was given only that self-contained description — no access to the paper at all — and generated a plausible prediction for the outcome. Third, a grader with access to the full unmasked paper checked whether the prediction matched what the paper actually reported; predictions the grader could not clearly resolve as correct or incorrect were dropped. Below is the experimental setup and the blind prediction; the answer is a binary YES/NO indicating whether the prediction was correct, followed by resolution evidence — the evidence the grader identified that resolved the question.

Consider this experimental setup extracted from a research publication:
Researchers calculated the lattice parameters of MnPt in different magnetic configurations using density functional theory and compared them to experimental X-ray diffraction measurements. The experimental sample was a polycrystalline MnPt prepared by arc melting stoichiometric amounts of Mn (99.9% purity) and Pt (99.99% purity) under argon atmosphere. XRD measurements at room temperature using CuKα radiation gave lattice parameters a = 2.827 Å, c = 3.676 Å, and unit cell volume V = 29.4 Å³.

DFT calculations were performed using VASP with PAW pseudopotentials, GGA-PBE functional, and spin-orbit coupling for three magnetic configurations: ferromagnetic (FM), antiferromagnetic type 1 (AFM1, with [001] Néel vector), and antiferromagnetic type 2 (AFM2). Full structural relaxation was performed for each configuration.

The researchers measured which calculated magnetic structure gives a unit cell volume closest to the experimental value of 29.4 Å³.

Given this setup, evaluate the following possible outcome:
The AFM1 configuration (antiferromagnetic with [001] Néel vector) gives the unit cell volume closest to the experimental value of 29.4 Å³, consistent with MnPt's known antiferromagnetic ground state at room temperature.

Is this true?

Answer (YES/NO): YES